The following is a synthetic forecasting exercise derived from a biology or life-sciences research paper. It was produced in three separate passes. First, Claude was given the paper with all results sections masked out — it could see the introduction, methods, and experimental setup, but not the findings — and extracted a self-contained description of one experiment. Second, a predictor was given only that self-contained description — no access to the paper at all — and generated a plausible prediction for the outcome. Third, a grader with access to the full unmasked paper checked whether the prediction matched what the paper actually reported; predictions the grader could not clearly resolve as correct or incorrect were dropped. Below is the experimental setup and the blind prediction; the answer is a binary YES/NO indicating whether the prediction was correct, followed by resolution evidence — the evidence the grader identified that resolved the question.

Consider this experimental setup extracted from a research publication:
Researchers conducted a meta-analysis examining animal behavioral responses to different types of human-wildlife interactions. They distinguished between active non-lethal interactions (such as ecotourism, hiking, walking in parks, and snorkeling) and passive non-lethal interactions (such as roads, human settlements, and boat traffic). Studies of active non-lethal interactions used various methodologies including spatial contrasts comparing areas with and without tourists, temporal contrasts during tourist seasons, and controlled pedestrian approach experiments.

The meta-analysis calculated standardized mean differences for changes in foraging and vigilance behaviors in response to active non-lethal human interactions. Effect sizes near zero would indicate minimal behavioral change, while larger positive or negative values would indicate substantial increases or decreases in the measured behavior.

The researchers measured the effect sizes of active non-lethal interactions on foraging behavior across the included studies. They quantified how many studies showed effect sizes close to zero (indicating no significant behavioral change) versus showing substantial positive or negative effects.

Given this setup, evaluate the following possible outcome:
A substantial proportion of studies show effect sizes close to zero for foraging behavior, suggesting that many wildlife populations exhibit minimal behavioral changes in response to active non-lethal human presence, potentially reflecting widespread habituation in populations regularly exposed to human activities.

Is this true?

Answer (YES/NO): YES